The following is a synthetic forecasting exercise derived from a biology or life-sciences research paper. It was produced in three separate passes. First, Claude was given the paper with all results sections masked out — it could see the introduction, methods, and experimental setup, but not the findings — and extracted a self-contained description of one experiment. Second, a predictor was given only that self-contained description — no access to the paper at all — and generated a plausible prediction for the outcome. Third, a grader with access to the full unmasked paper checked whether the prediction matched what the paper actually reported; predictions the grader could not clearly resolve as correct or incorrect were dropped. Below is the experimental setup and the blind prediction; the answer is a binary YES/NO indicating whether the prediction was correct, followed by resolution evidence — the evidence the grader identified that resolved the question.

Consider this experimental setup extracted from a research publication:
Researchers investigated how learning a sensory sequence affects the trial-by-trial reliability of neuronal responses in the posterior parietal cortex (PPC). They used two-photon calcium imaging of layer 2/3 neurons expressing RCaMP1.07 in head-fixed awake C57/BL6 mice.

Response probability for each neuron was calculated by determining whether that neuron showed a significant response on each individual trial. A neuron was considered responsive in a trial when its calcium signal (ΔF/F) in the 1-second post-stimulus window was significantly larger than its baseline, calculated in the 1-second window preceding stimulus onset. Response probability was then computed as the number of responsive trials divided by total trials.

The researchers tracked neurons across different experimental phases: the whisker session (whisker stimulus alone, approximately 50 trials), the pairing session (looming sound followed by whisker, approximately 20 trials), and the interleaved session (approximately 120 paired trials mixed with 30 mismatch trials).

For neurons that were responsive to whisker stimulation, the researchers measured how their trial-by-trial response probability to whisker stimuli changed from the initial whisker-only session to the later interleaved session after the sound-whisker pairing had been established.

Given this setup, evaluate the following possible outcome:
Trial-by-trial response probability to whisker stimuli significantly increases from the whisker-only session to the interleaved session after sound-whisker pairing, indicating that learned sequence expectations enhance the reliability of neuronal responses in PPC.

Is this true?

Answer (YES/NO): NO